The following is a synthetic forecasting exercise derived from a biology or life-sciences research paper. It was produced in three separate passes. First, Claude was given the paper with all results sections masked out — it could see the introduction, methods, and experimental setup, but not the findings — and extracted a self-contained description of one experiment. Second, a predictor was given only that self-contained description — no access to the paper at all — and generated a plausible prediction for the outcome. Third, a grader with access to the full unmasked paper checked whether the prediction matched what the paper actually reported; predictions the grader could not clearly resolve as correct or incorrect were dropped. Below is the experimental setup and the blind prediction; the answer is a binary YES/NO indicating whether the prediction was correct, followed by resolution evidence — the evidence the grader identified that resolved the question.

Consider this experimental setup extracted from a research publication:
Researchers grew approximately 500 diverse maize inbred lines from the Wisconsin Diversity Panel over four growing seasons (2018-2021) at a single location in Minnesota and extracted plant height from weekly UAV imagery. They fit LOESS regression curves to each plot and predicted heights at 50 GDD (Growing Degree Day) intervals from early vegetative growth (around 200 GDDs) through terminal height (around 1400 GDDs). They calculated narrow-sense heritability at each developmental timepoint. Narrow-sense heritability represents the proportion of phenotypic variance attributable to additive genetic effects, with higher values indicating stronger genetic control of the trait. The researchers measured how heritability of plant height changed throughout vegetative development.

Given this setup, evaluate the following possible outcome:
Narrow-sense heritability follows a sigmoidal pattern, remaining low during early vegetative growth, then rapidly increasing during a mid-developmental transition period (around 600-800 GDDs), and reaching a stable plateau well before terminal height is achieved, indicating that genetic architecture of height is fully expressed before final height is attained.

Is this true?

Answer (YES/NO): NO